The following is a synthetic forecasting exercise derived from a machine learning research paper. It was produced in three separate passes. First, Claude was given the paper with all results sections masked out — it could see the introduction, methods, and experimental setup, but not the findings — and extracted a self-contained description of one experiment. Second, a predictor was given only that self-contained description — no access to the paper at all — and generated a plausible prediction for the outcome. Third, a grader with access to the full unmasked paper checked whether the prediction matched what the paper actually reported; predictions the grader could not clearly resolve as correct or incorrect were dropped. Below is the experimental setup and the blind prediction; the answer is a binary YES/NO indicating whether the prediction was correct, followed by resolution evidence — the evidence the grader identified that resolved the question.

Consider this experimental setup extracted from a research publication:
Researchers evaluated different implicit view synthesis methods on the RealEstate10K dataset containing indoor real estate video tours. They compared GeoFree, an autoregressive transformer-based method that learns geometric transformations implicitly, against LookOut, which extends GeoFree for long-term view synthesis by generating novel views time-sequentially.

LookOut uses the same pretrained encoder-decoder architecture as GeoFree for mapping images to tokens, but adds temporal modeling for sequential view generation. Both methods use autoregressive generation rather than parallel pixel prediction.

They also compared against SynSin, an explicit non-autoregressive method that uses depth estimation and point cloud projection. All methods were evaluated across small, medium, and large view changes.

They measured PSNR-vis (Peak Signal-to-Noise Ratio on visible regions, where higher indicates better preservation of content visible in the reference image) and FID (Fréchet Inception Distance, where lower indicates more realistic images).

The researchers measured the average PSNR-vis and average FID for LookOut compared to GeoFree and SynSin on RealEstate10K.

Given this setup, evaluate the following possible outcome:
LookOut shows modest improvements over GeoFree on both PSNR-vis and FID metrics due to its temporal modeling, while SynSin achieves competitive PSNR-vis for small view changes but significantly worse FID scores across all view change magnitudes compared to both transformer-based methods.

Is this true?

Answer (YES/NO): NO